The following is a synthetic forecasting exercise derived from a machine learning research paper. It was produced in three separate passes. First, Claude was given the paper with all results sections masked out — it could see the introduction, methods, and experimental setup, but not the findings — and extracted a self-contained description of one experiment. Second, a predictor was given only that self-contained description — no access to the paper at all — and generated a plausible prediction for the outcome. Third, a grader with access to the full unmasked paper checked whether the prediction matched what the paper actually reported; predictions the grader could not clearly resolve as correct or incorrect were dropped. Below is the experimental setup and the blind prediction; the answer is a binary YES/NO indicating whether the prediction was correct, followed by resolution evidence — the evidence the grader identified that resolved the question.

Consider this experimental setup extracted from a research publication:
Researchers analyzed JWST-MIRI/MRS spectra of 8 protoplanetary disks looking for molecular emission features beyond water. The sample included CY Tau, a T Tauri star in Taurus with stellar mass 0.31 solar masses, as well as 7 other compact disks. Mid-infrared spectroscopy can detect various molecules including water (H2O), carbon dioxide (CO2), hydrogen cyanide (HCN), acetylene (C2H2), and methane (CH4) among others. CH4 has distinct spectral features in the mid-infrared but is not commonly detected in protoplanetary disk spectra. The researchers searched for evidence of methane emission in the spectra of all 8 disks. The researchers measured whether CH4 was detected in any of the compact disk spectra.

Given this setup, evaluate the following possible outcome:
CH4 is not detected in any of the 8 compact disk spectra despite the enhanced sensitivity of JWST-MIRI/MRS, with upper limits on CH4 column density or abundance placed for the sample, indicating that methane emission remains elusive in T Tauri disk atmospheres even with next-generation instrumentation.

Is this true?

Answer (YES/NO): NO